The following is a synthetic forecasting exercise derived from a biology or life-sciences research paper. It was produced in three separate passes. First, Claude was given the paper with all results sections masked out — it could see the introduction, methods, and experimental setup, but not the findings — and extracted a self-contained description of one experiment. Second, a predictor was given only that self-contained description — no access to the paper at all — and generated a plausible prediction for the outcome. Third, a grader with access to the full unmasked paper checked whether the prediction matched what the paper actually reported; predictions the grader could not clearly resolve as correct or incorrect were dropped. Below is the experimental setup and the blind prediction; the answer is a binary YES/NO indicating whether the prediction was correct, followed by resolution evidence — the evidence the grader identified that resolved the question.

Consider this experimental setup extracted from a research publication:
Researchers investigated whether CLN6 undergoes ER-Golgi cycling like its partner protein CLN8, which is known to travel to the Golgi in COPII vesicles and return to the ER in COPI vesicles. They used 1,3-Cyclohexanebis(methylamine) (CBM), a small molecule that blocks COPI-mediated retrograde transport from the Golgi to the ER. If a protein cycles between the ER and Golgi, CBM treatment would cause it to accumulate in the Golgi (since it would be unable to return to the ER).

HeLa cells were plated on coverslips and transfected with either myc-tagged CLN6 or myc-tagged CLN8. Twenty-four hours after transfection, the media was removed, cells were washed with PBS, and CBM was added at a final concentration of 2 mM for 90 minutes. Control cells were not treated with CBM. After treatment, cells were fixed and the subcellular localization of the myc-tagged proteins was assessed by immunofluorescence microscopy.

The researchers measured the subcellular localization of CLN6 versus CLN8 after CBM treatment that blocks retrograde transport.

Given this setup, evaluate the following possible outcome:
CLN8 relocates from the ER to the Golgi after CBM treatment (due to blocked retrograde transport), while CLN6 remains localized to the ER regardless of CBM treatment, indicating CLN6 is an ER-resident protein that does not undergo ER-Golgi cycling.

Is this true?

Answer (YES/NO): YES